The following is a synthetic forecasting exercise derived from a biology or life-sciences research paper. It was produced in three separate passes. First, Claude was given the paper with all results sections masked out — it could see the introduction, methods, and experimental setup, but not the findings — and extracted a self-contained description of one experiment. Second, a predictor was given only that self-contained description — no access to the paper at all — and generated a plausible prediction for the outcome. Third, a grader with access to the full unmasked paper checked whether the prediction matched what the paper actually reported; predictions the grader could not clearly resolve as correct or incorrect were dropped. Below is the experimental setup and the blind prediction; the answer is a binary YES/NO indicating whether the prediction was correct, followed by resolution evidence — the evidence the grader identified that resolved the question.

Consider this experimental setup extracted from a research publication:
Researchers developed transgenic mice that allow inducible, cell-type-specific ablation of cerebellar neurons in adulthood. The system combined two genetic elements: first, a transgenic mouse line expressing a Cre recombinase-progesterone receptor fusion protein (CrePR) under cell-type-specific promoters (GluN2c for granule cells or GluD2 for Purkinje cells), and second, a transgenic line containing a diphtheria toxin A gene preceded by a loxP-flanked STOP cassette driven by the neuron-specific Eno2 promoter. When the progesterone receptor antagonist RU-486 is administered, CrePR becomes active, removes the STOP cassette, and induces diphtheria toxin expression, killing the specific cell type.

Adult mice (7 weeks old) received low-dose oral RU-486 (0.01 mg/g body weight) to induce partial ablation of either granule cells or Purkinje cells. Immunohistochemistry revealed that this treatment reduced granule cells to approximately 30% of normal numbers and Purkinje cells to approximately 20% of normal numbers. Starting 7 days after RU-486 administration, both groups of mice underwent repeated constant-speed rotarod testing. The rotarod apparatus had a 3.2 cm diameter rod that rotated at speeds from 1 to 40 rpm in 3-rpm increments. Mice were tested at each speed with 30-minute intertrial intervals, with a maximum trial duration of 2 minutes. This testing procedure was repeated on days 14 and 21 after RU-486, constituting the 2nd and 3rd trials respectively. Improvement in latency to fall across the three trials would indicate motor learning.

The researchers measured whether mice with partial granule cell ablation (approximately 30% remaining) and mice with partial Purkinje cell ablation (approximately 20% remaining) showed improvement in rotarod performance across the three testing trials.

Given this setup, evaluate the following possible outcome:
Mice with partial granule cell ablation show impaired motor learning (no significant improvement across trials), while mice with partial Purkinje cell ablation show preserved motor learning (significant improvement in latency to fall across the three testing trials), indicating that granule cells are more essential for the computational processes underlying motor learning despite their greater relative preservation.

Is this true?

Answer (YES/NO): YES